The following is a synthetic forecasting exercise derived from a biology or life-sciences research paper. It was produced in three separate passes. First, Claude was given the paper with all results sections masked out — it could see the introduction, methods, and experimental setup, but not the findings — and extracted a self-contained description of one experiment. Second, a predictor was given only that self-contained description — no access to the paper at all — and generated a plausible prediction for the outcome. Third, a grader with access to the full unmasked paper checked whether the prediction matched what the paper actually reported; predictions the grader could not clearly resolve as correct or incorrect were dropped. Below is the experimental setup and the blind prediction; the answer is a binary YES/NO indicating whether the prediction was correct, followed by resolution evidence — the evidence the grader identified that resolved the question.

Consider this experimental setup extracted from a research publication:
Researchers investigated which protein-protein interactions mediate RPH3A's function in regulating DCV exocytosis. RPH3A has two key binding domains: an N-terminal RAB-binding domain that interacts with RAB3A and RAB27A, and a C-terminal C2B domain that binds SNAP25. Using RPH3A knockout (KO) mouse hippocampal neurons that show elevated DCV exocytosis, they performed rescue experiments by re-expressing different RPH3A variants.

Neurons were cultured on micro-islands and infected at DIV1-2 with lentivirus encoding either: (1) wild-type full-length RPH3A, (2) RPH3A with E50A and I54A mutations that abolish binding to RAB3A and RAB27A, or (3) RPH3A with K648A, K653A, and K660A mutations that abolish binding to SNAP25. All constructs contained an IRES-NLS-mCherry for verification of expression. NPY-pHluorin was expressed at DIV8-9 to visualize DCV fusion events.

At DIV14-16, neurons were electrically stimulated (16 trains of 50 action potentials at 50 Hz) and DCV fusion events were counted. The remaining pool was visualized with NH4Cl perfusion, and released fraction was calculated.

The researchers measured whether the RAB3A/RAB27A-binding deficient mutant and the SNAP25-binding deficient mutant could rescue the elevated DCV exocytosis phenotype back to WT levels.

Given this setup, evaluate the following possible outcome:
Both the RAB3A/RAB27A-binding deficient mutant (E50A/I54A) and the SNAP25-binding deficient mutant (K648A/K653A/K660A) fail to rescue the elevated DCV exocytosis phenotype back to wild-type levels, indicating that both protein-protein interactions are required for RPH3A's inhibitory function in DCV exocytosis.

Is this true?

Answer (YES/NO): NO